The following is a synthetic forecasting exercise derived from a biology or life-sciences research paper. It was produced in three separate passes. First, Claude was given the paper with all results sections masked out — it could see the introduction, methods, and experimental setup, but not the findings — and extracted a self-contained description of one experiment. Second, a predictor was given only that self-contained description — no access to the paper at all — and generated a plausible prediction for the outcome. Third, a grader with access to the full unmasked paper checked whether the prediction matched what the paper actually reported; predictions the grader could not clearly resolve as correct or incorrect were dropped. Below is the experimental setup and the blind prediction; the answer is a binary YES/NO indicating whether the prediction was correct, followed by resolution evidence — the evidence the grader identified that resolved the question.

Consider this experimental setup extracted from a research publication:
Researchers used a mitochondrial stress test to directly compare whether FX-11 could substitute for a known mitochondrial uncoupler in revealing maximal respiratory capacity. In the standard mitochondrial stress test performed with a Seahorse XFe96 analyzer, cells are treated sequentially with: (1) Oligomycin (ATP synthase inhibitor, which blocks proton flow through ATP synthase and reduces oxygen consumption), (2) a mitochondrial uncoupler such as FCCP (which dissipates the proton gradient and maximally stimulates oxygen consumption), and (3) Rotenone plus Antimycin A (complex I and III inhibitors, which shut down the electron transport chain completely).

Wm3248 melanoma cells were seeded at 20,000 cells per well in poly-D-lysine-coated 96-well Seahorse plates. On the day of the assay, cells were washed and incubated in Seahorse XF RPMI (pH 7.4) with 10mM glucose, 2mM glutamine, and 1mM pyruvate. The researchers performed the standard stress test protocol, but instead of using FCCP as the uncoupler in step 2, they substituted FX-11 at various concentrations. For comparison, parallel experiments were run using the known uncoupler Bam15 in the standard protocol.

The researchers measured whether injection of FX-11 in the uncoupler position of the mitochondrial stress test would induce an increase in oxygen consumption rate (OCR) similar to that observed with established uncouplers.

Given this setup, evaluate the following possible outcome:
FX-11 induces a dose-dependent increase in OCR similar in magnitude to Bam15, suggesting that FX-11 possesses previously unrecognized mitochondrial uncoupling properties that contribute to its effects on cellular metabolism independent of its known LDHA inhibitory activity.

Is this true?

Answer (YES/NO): YES